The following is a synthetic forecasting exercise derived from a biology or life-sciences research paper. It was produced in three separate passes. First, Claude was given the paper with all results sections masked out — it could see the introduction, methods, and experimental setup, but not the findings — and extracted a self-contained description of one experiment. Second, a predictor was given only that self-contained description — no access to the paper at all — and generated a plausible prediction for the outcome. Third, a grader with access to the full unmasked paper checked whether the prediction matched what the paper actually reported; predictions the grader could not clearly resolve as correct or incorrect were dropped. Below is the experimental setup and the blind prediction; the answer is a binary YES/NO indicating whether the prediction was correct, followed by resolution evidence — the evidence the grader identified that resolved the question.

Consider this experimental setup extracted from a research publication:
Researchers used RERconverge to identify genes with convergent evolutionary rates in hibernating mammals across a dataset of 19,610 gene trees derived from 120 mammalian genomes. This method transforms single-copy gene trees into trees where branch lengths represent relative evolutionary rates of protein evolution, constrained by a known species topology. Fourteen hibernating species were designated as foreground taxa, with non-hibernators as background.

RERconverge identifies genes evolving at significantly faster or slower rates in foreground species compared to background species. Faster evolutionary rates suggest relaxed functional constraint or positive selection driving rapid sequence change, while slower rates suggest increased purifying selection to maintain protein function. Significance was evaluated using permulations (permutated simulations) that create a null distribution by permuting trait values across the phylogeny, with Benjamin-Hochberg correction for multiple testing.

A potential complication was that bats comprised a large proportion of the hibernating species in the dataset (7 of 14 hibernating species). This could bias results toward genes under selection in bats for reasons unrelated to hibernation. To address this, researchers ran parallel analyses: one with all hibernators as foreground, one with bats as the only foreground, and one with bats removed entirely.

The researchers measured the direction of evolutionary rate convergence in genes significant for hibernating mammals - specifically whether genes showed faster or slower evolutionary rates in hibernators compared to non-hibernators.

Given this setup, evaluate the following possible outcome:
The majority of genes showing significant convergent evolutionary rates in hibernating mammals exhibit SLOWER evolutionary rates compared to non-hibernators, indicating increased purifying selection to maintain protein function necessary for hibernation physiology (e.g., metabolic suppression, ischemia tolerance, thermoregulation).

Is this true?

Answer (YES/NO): NO